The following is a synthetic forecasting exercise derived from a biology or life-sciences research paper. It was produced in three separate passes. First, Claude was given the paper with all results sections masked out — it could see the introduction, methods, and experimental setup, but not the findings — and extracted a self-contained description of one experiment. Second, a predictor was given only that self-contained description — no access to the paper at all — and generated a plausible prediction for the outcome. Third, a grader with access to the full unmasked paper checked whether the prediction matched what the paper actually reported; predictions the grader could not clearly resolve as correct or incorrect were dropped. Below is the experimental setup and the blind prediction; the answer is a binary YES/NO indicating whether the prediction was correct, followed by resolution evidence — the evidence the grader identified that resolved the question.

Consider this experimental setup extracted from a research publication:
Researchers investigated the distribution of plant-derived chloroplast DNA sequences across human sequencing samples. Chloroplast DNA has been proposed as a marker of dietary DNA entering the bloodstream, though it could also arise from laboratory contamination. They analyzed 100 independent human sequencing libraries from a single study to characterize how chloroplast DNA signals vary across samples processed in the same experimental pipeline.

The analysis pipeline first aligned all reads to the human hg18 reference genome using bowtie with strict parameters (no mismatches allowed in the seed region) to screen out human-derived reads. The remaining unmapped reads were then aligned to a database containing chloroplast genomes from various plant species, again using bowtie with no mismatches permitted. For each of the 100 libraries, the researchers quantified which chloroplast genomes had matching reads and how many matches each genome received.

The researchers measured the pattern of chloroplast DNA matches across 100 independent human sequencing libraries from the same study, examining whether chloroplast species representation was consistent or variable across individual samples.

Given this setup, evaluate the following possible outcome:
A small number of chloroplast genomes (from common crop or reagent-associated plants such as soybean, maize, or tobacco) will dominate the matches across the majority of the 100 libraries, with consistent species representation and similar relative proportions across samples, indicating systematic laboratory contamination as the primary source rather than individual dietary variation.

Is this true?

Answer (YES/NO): NO